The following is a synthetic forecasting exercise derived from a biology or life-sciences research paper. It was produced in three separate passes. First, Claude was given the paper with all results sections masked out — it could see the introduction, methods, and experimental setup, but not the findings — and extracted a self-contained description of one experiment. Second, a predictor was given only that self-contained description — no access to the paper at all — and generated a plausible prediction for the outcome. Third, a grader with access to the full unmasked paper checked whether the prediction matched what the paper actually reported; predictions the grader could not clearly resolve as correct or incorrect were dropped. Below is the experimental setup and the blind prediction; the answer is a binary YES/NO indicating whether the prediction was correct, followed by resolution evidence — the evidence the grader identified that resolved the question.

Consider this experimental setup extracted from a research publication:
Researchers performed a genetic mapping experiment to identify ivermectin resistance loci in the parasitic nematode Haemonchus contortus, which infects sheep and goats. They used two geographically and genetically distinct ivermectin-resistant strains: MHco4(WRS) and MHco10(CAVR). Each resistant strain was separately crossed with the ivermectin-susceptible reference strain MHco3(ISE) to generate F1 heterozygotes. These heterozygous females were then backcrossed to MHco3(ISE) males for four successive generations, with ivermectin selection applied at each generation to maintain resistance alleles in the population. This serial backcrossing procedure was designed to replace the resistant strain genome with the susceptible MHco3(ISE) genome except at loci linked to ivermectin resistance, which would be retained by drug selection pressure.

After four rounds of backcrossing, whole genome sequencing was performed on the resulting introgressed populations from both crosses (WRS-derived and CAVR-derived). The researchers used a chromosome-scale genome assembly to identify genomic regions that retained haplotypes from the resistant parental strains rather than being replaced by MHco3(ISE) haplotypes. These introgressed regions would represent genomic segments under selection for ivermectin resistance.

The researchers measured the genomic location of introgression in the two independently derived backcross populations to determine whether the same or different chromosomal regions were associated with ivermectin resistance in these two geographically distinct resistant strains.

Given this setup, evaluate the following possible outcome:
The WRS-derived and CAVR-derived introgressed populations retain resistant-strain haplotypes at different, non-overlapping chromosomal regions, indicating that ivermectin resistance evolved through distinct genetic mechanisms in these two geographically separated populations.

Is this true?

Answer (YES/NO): NO